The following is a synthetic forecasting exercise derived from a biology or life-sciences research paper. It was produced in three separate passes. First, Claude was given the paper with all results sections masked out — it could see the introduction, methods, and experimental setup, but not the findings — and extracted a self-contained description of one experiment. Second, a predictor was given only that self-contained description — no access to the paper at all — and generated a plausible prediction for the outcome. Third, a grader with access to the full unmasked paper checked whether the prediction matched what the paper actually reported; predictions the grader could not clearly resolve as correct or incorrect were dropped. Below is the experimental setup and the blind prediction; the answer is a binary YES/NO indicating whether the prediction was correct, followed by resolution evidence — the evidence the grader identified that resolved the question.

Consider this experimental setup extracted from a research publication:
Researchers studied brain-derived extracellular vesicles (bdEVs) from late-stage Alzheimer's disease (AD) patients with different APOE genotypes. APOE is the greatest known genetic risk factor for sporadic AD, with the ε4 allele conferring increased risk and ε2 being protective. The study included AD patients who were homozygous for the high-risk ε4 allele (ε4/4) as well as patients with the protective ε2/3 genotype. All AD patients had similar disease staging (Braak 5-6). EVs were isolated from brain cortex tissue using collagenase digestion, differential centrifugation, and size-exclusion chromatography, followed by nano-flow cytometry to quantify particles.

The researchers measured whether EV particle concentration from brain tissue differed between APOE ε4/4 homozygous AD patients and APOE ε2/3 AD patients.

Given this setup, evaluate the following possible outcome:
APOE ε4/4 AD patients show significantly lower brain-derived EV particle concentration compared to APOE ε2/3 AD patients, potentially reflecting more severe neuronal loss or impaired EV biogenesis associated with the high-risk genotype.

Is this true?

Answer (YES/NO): NO